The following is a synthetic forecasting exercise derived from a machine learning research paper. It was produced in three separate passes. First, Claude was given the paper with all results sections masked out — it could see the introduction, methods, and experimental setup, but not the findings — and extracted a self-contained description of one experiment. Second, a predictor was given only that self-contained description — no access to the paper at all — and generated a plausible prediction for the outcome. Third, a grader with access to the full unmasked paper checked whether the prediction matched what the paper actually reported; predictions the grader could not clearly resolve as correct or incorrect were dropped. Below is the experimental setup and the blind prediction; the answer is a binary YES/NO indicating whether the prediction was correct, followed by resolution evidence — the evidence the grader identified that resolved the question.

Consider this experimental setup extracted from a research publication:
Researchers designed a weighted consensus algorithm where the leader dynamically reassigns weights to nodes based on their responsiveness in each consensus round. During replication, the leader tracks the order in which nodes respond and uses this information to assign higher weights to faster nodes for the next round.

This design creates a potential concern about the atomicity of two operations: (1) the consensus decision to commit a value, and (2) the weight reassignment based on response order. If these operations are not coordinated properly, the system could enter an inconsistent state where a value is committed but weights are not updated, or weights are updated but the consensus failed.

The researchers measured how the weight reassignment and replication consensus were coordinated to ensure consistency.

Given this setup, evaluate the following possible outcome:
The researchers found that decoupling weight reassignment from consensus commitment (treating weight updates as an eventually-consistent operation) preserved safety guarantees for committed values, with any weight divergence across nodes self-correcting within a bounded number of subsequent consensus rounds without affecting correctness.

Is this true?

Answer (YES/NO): NO